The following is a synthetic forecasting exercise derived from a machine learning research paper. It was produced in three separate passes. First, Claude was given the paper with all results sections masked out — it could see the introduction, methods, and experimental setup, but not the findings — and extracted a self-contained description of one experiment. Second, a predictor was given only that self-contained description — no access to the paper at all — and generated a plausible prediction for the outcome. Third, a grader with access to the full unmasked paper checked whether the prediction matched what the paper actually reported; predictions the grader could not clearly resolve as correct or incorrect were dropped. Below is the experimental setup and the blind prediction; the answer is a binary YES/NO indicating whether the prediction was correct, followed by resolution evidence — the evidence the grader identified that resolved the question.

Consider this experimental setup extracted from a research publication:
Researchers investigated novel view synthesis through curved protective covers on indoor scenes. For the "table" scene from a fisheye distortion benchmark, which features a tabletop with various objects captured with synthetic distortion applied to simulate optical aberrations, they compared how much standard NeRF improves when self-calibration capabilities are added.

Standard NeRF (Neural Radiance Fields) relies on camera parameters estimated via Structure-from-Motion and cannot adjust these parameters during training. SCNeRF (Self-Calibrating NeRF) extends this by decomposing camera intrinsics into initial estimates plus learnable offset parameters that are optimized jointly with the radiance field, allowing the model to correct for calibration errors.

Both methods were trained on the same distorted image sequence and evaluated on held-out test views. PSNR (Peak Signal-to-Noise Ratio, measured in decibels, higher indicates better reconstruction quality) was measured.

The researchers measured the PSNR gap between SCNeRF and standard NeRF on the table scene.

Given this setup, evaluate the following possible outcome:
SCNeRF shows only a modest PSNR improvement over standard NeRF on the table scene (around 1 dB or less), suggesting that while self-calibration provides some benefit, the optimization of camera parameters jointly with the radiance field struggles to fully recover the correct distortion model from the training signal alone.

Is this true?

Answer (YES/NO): NO